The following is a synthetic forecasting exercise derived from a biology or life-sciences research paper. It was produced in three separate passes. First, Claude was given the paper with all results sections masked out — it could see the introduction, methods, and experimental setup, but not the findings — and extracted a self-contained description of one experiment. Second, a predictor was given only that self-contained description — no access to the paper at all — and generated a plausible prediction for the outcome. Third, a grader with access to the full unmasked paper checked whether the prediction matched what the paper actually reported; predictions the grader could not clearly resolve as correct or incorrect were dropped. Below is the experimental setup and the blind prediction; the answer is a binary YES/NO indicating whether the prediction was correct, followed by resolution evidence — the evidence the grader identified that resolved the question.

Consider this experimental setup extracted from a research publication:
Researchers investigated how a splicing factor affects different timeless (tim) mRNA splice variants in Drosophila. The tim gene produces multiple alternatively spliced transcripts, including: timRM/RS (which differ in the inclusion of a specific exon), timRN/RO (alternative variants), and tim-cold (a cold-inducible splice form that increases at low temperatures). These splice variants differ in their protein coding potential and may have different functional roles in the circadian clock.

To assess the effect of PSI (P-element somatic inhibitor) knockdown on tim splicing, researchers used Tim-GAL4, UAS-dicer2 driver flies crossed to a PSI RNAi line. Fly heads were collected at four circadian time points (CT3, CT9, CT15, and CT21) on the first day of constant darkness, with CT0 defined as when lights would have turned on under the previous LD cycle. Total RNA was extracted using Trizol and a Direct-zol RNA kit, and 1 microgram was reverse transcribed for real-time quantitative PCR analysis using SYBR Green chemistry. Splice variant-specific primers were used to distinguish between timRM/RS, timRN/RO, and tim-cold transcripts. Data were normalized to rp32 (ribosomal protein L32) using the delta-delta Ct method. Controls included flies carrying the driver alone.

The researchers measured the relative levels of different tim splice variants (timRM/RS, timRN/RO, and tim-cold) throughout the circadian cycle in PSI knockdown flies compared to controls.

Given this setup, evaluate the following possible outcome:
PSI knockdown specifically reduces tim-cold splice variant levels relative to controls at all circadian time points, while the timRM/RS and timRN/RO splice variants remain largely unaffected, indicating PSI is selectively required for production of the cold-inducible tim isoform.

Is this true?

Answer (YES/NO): NO